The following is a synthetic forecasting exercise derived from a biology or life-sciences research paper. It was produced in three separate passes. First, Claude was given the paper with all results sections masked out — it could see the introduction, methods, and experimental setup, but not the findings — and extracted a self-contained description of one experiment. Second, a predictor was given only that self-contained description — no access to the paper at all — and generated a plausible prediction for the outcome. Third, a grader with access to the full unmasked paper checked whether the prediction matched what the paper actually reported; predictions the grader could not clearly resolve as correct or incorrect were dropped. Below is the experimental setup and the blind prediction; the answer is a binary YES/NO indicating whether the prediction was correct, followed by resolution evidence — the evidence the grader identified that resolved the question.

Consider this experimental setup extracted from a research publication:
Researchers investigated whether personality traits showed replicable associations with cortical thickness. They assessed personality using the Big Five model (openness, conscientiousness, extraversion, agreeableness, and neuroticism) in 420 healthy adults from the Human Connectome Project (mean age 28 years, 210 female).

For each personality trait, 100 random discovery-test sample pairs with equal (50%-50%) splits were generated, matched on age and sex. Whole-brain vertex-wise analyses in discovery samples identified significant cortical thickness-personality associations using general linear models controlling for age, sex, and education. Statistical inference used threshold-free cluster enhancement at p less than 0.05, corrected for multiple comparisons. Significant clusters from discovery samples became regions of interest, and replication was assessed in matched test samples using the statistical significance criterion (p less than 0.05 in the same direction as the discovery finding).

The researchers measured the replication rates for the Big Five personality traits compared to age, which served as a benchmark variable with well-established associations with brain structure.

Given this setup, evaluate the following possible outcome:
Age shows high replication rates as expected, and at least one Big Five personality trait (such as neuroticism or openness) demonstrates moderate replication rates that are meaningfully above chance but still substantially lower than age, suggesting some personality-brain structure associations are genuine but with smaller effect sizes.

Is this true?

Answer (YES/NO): NO